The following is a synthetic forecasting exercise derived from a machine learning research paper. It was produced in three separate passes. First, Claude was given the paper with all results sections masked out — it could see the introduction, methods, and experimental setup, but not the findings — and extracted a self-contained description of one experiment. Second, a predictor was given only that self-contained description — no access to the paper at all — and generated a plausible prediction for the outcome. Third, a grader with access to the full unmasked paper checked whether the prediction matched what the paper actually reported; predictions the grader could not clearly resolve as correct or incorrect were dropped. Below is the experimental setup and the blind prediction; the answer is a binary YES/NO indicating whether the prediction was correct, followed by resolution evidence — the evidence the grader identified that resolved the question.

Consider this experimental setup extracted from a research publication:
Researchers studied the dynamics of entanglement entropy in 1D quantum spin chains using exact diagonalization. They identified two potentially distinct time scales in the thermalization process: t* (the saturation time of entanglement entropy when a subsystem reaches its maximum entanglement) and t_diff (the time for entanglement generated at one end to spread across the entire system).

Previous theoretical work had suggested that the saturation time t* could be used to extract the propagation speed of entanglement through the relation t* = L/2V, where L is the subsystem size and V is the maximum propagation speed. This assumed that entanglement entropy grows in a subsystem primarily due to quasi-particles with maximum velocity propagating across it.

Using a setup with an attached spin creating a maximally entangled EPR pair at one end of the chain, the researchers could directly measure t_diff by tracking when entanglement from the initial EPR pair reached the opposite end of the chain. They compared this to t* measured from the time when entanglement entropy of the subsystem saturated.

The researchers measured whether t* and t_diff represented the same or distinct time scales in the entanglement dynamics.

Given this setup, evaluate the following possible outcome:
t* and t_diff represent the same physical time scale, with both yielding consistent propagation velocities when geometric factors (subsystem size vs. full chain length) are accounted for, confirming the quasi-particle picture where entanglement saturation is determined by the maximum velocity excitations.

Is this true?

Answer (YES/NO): NO